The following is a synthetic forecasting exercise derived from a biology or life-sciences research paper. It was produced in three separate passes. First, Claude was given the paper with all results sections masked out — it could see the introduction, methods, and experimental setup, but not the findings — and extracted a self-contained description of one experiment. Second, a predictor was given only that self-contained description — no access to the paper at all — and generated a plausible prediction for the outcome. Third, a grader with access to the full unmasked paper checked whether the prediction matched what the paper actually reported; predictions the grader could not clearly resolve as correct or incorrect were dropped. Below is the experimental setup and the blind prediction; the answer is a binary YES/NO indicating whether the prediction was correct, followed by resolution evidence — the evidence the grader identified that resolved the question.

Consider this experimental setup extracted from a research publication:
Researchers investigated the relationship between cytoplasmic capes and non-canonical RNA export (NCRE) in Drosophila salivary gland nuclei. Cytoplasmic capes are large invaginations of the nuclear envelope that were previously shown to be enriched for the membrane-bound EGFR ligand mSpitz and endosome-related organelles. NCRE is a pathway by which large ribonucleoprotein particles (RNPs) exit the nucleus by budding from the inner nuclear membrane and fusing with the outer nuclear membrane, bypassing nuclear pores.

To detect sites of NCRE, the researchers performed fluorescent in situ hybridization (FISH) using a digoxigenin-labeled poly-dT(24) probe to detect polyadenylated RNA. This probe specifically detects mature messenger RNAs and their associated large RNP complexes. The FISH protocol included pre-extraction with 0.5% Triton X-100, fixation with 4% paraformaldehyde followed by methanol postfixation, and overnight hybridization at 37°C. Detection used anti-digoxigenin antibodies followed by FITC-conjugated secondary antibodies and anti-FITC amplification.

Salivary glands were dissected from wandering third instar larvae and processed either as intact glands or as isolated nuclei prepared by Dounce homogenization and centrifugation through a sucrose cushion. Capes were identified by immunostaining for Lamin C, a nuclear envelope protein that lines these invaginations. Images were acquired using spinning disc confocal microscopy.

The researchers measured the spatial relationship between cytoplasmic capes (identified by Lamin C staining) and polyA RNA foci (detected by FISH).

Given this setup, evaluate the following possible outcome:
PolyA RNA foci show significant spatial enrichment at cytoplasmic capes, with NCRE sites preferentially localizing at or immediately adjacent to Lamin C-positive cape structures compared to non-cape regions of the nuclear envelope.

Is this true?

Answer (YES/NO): YES